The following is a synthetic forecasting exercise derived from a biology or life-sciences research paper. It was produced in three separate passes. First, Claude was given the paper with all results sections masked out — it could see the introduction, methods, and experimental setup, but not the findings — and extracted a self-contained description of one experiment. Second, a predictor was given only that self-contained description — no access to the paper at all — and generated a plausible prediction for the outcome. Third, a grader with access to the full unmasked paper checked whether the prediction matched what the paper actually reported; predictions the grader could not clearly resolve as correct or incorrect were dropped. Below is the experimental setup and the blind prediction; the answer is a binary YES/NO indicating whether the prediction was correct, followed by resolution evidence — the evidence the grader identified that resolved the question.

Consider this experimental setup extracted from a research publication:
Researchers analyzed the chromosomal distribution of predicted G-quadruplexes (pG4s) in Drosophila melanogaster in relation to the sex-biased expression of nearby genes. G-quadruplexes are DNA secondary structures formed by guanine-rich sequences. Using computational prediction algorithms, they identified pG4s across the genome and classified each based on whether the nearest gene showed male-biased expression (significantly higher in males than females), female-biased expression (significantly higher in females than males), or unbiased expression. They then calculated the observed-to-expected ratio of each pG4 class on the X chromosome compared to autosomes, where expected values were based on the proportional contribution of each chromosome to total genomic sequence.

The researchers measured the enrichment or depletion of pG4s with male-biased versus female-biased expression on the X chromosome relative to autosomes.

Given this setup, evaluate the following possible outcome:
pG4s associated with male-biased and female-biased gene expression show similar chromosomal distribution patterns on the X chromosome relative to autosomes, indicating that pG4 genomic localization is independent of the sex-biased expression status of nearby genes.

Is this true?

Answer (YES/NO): NO